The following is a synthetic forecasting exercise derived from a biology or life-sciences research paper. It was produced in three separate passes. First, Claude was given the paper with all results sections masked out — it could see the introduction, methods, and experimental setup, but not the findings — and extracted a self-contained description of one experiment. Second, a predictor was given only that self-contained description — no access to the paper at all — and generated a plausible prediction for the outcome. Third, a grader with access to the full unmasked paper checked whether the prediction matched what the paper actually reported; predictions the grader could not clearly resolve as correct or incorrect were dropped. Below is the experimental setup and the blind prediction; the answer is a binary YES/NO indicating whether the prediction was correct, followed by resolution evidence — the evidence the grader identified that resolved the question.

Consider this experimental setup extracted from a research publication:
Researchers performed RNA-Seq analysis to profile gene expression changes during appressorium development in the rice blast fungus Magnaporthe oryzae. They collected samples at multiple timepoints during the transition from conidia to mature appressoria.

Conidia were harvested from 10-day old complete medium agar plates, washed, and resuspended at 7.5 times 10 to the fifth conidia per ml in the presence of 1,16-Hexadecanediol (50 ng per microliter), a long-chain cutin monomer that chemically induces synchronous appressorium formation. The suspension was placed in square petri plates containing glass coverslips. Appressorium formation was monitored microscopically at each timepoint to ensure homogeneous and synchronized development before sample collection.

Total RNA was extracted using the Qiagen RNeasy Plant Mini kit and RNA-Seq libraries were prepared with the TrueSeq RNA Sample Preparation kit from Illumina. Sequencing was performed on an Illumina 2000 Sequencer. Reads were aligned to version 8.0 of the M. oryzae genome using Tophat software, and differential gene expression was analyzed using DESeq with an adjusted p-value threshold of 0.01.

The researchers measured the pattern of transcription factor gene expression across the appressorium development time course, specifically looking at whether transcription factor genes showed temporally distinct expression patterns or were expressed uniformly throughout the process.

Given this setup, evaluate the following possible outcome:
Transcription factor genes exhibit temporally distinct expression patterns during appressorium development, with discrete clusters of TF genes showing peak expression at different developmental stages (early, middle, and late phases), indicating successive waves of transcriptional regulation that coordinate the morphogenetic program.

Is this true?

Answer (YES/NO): YES